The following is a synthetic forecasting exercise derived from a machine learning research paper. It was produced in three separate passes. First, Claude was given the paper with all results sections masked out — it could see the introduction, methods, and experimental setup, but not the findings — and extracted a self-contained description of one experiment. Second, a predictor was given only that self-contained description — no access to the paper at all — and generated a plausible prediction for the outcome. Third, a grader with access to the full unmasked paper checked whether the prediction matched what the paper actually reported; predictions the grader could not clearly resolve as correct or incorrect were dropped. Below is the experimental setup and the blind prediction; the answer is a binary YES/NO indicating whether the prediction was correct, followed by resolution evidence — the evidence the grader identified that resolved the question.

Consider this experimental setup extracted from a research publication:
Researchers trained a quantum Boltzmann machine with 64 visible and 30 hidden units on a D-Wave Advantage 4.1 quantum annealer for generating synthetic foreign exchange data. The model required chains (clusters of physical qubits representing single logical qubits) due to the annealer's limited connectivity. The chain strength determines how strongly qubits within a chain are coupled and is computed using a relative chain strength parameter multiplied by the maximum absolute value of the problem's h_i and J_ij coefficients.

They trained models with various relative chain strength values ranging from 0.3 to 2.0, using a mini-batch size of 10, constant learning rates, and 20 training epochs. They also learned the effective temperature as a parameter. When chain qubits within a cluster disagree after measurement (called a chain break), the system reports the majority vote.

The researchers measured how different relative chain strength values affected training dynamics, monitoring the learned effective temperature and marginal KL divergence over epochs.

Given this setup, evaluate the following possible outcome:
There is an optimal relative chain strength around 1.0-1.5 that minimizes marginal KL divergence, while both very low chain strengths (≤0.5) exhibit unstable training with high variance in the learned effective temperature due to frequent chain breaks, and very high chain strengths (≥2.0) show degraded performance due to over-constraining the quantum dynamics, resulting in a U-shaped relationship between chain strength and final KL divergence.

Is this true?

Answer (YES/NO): NO